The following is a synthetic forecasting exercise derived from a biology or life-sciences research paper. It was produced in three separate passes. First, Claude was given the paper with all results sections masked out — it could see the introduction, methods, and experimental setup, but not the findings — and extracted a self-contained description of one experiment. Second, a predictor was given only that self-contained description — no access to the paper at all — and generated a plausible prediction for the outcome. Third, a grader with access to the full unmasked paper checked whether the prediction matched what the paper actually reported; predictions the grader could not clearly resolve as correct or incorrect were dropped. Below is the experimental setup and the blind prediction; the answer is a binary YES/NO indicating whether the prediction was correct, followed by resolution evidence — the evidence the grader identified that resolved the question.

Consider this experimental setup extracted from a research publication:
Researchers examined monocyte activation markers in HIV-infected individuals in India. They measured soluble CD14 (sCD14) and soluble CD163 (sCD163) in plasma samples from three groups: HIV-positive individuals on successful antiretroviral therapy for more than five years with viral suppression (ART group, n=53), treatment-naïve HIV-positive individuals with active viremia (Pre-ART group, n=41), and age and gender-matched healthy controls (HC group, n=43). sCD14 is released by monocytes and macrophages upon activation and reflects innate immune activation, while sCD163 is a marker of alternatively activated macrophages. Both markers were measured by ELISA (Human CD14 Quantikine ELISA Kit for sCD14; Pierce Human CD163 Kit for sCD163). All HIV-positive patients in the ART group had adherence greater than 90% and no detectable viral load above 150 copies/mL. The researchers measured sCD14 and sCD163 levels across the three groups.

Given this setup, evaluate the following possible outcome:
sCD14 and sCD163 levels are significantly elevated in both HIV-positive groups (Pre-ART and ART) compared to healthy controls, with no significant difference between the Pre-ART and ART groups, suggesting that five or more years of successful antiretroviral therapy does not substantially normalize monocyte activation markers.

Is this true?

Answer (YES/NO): NO